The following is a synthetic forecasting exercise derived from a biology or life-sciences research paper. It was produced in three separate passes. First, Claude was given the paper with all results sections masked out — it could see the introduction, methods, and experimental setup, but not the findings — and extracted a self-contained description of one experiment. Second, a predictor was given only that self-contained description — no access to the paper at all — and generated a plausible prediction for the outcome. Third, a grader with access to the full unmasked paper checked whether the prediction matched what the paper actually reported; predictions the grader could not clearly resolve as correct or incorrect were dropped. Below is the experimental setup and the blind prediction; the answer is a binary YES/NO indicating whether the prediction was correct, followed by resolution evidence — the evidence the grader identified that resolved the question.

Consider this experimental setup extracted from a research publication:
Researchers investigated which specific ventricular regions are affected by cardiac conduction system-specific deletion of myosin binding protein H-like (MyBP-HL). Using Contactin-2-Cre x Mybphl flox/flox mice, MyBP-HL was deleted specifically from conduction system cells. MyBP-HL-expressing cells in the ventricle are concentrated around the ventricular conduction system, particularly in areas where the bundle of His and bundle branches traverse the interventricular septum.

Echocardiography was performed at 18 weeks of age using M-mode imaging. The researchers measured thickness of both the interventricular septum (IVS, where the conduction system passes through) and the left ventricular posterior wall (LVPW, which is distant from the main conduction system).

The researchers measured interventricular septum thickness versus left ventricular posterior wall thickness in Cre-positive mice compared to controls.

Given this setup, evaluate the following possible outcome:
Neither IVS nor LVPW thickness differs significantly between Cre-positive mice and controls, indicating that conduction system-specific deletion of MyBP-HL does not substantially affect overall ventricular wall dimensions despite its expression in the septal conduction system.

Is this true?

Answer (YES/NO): NO